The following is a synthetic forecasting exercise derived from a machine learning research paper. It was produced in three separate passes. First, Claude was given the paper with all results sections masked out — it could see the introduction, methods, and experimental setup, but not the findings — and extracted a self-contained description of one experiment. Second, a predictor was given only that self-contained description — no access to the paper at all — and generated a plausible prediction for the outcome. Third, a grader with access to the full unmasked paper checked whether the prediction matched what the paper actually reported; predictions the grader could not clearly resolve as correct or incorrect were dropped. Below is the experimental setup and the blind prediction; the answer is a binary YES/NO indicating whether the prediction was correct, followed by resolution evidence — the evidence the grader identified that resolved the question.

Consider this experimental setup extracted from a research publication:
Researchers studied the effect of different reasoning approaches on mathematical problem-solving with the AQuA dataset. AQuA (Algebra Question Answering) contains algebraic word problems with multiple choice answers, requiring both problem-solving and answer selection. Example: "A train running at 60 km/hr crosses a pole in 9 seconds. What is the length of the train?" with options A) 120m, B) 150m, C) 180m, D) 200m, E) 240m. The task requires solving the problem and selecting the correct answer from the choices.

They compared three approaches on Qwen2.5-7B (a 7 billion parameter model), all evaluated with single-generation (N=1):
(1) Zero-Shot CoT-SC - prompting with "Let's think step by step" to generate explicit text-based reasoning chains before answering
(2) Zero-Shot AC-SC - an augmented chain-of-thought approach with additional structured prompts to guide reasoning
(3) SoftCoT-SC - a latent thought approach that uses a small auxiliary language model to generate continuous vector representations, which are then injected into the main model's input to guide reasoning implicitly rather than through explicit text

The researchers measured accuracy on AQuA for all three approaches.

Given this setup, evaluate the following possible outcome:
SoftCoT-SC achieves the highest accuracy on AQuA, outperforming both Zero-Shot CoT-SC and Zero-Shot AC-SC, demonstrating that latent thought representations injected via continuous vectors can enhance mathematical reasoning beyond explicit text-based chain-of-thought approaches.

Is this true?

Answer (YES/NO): YES